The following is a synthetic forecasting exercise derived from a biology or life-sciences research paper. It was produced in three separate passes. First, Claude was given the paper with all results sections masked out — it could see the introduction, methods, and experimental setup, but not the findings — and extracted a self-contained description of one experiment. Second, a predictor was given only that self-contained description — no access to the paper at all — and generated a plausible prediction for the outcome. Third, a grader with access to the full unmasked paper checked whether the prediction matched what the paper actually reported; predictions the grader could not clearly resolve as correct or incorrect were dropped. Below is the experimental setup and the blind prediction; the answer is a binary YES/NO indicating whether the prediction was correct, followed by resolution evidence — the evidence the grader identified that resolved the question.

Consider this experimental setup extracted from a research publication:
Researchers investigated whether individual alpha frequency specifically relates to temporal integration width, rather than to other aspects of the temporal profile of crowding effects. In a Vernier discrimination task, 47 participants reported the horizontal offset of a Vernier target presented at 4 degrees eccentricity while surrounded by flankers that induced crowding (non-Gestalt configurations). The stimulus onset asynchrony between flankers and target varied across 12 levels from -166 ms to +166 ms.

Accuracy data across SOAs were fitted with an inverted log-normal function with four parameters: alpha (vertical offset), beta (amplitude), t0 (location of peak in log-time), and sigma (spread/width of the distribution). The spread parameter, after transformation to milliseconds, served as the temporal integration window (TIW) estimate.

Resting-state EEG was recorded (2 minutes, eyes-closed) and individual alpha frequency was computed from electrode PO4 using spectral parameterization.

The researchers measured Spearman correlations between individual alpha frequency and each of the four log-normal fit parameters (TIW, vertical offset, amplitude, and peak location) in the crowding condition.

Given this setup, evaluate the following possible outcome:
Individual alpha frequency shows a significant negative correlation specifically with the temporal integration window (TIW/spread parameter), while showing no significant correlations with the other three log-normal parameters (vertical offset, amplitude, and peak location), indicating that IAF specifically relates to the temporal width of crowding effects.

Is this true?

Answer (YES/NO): YES